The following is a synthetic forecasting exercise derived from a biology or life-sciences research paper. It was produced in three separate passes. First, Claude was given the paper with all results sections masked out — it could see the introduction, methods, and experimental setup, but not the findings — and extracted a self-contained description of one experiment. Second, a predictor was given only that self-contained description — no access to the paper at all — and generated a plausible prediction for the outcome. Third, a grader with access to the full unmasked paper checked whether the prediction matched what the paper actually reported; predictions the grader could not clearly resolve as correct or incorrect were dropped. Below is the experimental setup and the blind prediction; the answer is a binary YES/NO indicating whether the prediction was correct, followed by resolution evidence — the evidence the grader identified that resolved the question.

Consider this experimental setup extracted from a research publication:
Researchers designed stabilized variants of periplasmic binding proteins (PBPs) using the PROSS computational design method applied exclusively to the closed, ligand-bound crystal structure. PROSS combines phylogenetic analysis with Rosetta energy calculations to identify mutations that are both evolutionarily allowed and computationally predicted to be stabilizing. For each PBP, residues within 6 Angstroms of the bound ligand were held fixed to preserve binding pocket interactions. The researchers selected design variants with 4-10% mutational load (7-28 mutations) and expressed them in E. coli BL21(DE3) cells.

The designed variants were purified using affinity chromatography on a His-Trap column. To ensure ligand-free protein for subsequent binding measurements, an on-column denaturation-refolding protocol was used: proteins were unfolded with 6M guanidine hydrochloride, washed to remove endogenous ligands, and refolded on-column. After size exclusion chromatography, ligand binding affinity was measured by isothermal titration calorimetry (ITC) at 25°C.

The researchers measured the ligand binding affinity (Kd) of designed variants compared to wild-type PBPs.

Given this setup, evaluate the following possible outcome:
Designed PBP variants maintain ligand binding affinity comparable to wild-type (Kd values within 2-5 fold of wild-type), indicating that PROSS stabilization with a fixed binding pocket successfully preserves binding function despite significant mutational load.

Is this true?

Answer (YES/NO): NO